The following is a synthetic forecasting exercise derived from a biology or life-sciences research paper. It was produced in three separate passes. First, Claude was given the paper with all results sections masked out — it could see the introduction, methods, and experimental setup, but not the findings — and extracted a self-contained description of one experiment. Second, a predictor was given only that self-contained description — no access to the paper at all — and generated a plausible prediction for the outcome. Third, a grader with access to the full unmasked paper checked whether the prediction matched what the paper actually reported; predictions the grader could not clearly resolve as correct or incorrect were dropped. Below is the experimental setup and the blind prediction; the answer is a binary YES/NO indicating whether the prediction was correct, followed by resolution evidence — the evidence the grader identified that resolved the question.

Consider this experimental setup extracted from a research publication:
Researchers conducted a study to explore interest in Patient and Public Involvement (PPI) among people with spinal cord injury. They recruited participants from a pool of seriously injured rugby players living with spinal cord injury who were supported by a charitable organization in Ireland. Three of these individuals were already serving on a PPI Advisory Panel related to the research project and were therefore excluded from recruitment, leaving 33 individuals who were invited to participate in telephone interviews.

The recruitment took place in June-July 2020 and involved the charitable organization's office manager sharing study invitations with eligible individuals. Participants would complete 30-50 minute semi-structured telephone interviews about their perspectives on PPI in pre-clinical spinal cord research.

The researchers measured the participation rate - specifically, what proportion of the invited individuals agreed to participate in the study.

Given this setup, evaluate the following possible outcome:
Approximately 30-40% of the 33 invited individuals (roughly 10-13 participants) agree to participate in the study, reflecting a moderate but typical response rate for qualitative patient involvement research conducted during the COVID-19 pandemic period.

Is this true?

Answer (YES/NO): YES